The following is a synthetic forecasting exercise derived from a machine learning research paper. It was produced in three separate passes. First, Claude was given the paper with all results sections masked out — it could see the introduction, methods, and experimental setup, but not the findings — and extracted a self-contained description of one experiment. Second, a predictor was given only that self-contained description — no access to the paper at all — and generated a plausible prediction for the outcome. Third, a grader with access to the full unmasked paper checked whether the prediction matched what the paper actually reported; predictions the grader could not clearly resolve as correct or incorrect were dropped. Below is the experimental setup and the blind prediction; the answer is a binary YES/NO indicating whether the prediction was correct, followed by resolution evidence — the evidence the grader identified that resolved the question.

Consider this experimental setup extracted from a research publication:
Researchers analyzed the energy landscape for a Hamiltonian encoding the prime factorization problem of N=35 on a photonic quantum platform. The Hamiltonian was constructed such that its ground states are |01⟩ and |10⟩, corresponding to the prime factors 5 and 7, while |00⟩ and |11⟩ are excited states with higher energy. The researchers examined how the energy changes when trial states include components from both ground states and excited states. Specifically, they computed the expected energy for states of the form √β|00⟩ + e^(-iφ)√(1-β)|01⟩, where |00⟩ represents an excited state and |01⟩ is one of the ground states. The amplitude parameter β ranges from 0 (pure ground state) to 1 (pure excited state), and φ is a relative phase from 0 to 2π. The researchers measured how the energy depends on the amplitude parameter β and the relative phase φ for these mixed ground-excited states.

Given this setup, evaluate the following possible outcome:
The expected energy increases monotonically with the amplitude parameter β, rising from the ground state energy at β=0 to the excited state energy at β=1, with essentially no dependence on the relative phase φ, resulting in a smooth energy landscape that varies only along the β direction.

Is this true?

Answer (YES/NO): YES